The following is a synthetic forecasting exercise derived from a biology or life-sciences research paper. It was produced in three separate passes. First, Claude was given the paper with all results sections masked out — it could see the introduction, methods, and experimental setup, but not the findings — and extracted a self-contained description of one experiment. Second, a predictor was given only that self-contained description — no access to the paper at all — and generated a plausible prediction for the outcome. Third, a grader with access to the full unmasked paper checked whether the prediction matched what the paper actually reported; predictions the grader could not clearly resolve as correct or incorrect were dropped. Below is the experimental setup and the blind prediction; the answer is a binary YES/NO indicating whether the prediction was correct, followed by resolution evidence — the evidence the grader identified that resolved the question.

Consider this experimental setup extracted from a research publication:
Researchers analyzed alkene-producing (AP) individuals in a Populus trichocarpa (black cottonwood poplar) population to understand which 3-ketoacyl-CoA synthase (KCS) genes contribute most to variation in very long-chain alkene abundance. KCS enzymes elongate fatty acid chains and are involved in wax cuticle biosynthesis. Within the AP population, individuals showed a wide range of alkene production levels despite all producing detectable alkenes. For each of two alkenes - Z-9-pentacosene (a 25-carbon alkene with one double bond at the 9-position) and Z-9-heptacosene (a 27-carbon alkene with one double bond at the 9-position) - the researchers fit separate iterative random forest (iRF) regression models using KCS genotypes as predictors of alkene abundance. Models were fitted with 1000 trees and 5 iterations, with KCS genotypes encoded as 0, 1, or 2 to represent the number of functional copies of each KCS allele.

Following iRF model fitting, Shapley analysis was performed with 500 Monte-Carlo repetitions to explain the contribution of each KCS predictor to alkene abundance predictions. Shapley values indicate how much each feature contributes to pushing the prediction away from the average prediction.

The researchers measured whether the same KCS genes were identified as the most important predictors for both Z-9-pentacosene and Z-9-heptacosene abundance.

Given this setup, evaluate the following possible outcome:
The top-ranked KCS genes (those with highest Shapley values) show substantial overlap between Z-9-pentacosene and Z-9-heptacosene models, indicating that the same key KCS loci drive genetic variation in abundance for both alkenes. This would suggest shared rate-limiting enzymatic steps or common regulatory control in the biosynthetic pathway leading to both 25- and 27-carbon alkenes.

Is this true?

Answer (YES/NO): NO